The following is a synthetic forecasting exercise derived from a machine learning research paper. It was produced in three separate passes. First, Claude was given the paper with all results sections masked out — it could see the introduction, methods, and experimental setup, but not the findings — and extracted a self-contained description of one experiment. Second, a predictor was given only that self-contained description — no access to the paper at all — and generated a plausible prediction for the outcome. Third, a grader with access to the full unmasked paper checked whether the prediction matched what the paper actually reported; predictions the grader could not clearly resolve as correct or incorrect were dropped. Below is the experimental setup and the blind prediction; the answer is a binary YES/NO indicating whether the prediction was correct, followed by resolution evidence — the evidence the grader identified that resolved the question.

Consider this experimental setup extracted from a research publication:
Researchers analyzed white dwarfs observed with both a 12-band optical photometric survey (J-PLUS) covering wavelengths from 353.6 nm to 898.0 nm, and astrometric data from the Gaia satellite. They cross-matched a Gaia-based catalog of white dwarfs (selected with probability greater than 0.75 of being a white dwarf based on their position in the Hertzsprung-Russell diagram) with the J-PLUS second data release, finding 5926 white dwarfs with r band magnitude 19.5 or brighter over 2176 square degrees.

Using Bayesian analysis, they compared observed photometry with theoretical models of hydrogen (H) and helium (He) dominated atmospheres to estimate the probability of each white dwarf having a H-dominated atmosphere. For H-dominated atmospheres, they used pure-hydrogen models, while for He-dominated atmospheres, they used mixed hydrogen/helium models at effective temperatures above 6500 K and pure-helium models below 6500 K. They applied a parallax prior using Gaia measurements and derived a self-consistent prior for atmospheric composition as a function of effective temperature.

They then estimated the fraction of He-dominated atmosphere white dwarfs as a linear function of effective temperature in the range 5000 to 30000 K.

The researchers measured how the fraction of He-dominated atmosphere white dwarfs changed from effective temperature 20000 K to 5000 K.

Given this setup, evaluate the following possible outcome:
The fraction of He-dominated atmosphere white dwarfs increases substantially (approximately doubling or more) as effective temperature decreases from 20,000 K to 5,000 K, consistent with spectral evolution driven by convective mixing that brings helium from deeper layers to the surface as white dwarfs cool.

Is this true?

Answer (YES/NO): YES